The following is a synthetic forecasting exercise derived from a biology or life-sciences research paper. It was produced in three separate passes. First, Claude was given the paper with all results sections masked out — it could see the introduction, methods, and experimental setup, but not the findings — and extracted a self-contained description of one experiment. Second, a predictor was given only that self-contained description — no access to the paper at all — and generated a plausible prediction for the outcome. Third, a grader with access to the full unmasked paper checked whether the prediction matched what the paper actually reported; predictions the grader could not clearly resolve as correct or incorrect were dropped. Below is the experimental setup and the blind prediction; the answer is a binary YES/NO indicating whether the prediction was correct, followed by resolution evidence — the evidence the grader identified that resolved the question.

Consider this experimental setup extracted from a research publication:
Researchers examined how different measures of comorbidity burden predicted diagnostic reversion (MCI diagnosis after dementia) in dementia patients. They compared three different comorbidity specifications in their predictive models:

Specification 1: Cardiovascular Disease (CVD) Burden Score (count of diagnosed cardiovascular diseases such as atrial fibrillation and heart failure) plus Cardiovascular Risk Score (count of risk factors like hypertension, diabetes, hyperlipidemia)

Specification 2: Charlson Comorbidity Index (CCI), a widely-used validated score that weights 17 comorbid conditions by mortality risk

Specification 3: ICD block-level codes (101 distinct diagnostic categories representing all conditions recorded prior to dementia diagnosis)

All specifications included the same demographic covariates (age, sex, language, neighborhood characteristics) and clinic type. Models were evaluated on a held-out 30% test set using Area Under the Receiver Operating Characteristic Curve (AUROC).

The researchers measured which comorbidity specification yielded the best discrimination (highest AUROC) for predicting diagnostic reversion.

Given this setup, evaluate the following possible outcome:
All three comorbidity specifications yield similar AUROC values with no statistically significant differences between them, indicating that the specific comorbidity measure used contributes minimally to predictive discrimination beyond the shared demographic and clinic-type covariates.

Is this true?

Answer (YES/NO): NO